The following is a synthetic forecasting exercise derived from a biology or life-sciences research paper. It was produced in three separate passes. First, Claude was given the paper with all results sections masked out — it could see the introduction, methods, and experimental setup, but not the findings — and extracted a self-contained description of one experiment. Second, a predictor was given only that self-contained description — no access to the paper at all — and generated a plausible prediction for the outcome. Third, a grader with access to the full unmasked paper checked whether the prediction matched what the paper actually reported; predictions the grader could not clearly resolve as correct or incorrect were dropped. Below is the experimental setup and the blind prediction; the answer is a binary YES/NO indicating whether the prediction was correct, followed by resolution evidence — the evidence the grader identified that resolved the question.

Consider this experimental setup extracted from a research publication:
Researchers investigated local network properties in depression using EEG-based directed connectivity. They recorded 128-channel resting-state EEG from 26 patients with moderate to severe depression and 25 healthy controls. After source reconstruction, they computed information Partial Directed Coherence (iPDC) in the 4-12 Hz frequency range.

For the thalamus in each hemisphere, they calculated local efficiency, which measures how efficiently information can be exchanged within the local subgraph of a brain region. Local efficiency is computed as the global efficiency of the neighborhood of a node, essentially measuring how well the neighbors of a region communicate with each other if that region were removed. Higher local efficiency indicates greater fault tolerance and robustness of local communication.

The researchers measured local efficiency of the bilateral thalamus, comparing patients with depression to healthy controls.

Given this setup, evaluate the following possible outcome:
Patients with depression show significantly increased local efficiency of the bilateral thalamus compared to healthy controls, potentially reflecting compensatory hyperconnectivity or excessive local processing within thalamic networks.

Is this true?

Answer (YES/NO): NO